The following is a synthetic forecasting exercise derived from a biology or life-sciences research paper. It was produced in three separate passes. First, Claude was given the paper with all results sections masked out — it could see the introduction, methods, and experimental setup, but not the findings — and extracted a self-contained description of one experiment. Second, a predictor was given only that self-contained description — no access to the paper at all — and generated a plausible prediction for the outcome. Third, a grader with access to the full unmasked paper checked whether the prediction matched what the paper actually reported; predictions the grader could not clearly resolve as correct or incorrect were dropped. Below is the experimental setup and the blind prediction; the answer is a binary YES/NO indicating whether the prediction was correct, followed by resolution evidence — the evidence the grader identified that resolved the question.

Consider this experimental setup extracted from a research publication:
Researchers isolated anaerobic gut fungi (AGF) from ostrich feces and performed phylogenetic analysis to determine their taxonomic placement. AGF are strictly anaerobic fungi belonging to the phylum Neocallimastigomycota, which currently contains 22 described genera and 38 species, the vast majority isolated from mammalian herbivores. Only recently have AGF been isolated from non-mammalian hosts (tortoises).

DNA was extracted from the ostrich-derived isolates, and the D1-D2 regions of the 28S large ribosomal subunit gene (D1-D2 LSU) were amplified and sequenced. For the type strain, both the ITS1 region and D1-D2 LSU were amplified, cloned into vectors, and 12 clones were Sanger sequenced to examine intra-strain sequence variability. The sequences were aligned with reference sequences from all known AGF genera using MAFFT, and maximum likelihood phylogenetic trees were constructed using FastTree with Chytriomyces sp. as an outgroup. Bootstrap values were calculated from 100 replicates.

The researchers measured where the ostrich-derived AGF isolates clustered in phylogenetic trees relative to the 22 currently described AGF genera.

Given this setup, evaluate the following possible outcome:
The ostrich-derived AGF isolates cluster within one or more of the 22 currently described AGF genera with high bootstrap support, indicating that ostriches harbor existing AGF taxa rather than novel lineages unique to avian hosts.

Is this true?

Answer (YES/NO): NO